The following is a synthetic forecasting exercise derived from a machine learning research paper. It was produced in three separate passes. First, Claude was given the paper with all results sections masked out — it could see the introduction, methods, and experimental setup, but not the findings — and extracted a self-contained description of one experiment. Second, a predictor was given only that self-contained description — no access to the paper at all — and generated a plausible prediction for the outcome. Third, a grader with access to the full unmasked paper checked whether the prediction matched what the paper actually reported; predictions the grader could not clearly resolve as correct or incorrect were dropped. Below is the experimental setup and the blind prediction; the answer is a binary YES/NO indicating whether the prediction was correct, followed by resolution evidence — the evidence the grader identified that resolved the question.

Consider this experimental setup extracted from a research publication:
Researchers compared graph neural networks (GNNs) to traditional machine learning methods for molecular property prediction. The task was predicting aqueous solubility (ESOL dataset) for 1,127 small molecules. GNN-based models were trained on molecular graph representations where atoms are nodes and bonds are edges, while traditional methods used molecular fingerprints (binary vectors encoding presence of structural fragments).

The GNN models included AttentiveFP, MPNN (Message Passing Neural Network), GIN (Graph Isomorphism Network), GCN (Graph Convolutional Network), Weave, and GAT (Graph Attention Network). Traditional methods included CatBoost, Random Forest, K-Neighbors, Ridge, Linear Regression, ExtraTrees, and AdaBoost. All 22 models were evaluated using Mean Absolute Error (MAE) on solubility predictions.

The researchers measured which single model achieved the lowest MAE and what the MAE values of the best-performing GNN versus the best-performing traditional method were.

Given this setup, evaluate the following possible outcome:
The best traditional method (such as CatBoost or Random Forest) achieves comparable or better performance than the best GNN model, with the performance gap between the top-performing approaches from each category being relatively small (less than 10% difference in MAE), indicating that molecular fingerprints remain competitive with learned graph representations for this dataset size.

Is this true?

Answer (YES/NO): NO